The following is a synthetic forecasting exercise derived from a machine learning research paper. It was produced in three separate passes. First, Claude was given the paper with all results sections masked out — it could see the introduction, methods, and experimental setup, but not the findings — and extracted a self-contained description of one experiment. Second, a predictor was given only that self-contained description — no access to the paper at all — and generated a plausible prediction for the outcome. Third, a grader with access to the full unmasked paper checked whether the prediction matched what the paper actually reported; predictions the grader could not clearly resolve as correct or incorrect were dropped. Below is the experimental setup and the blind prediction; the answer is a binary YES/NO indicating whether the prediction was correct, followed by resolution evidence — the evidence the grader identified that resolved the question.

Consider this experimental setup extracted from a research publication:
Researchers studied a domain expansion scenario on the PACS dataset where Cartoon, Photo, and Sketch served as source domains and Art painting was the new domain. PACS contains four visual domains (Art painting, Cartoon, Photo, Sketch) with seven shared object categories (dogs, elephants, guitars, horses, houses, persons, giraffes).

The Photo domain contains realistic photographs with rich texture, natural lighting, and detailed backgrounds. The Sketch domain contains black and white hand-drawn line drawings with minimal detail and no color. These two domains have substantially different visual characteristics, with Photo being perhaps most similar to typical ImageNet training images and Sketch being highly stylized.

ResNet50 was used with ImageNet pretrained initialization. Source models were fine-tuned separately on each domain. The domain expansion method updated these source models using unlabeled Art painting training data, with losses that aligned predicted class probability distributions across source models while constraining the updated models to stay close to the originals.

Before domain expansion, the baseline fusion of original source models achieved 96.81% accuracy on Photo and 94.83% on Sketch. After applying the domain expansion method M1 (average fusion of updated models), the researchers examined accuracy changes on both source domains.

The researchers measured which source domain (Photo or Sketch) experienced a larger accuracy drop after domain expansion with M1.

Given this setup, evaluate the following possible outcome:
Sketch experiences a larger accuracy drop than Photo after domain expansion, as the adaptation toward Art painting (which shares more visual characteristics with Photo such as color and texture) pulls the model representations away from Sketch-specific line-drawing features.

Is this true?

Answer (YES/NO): YES